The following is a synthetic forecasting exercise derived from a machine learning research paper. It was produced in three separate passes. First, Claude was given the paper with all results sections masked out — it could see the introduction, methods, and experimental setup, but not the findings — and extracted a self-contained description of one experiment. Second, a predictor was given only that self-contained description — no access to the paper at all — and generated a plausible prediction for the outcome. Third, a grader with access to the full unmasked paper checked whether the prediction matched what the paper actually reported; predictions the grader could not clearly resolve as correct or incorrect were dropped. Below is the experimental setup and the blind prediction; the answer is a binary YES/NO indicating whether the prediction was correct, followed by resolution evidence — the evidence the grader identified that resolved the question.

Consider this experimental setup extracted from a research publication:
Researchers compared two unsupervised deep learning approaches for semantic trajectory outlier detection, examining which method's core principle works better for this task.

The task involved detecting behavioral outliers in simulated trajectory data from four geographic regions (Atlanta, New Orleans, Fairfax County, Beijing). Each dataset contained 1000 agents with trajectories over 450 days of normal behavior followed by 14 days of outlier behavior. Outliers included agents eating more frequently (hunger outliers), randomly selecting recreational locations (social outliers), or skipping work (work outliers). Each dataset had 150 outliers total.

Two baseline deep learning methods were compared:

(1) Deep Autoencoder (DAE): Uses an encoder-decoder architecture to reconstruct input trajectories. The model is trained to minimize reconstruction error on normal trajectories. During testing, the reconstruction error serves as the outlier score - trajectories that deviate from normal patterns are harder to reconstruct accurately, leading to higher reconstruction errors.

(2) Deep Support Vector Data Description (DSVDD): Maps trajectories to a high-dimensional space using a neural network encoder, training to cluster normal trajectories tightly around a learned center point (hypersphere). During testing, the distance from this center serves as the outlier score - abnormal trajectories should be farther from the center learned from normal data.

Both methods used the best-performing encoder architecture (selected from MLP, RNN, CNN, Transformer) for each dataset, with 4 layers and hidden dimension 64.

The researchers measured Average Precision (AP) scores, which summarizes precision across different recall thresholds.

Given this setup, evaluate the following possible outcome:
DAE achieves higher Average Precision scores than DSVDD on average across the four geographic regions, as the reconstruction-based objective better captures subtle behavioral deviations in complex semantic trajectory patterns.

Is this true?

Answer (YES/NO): NO